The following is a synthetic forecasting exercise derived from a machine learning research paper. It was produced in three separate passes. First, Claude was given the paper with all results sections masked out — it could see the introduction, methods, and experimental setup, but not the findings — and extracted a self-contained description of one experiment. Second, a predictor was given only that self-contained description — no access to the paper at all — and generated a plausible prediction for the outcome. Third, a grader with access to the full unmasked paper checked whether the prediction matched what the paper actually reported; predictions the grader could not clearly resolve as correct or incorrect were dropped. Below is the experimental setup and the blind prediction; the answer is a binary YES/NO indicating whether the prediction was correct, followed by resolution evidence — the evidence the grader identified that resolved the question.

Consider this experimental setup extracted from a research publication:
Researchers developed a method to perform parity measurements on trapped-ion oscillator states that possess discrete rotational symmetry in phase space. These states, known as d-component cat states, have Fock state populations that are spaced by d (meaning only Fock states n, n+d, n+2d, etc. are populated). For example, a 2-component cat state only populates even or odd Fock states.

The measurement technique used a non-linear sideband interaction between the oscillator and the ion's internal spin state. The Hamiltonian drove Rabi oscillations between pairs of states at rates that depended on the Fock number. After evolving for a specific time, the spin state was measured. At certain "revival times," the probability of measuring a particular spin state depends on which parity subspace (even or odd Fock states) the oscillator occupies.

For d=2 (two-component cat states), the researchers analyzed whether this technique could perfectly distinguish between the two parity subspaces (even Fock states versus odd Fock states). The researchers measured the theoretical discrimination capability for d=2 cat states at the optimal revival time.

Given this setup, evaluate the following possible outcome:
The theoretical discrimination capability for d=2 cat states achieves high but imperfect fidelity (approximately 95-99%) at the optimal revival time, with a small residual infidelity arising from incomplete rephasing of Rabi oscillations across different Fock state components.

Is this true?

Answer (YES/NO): NO